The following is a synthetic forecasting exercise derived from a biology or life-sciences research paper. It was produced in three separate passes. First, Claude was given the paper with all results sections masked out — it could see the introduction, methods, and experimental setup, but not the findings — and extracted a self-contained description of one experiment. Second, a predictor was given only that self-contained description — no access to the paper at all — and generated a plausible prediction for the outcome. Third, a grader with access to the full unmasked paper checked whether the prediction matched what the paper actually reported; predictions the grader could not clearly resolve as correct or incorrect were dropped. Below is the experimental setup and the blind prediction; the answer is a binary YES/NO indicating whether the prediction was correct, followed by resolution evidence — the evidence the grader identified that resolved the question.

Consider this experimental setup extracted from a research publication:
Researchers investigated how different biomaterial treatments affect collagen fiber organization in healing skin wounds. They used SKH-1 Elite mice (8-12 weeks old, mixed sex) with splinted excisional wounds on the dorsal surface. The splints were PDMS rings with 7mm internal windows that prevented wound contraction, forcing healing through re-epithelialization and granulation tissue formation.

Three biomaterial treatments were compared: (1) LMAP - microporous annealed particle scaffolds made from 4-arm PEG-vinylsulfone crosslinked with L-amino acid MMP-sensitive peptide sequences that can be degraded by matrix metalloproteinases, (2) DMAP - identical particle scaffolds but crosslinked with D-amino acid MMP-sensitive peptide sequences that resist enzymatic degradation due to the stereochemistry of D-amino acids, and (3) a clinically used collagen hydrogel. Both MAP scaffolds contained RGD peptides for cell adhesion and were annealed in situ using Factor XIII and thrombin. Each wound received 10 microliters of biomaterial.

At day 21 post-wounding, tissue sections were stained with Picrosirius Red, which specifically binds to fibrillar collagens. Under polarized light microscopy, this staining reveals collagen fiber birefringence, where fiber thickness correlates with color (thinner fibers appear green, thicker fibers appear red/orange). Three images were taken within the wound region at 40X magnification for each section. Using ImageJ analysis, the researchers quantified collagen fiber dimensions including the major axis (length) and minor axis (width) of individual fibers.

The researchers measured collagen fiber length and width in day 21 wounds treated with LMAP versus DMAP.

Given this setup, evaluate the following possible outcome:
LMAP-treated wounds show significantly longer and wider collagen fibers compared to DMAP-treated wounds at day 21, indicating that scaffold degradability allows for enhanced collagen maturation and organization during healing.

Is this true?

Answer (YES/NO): NO